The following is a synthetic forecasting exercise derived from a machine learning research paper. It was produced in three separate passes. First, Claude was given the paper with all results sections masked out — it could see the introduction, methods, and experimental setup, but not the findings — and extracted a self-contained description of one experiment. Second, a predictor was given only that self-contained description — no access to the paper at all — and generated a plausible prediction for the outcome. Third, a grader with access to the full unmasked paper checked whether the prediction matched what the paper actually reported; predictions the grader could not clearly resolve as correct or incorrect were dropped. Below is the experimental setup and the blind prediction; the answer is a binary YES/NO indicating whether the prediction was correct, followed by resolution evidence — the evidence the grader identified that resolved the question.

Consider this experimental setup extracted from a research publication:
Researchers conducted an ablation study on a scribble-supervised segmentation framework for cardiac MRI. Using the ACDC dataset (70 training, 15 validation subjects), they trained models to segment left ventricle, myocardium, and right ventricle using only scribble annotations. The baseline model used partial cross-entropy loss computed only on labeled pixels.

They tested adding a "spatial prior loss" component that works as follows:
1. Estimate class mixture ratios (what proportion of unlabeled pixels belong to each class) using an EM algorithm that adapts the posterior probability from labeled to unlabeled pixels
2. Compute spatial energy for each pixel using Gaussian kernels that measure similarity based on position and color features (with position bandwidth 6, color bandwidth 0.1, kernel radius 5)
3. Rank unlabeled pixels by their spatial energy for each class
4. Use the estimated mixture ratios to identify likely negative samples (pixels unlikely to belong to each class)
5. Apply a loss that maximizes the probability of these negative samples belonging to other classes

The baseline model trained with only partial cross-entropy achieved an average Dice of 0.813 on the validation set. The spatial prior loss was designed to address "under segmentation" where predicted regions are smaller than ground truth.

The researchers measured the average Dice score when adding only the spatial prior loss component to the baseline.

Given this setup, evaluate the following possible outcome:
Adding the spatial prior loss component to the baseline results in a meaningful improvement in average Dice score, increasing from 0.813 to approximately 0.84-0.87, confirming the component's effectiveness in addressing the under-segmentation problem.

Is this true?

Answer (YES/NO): NO